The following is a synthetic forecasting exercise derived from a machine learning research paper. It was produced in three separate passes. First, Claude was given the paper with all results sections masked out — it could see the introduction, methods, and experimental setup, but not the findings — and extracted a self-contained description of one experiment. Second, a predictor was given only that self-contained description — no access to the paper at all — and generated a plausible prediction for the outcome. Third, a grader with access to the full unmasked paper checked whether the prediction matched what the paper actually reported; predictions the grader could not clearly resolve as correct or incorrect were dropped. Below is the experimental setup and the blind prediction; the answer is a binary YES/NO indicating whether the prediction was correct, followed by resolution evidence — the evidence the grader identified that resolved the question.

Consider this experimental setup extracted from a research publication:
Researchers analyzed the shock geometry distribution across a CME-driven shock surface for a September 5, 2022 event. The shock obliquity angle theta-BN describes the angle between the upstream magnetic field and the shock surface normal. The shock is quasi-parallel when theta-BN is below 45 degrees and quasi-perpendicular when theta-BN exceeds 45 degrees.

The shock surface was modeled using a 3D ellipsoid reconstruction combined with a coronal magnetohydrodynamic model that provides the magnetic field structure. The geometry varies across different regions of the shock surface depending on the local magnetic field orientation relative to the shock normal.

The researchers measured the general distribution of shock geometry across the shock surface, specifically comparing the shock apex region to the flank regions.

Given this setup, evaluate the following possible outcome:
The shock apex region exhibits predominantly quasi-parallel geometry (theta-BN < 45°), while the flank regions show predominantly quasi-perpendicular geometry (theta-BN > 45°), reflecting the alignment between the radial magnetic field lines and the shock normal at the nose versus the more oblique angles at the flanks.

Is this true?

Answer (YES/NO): YES